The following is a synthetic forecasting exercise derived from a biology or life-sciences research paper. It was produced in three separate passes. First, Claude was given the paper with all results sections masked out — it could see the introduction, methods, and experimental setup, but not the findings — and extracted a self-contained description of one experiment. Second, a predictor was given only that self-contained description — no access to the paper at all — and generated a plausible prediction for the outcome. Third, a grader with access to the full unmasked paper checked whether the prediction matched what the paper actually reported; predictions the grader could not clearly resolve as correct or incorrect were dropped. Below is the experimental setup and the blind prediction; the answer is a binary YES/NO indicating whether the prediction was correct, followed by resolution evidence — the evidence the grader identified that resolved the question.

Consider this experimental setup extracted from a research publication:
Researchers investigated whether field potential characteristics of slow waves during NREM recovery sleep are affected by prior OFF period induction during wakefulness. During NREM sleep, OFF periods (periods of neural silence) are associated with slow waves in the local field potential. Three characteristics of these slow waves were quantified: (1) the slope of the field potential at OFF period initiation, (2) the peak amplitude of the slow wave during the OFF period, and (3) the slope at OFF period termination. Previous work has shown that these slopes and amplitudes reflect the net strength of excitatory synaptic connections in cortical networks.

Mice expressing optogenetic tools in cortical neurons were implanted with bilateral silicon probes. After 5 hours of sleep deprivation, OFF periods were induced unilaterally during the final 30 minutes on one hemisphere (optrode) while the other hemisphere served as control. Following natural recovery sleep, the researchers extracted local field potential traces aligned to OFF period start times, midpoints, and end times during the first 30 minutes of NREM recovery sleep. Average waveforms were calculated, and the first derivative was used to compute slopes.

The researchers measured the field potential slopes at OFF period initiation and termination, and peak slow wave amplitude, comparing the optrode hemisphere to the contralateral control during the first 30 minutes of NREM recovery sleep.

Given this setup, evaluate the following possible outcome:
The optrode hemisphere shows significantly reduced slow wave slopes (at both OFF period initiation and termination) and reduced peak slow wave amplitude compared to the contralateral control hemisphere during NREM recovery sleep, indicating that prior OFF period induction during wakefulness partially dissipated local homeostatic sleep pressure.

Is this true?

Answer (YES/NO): YES